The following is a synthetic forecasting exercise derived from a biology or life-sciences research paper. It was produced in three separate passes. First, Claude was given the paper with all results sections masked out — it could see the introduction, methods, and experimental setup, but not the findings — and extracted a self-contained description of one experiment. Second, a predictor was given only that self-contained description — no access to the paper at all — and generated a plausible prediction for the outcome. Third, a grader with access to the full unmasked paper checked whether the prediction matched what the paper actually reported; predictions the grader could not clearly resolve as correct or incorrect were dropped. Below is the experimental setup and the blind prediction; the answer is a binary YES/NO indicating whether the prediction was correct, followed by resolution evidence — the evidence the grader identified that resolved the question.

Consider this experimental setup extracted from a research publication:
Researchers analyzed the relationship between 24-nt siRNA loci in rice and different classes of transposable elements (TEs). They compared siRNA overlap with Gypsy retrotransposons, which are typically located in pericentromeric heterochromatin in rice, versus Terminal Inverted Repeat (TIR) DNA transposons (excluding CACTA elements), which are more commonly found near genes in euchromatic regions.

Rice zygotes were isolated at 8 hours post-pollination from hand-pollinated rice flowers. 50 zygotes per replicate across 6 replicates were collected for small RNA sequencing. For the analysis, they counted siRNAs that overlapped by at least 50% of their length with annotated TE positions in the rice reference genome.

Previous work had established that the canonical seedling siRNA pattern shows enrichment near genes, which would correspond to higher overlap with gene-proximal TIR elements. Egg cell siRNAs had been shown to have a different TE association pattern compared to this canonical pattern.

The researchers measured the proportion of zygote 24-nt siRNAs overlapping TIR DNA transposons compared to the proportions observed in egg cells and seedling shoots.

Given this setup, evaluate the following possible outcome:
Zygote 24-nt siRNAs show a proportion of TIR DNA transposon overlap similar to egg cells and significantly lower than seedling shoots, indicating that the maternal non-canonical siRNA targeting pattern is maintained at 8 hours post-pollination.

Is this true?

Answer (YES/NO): NO